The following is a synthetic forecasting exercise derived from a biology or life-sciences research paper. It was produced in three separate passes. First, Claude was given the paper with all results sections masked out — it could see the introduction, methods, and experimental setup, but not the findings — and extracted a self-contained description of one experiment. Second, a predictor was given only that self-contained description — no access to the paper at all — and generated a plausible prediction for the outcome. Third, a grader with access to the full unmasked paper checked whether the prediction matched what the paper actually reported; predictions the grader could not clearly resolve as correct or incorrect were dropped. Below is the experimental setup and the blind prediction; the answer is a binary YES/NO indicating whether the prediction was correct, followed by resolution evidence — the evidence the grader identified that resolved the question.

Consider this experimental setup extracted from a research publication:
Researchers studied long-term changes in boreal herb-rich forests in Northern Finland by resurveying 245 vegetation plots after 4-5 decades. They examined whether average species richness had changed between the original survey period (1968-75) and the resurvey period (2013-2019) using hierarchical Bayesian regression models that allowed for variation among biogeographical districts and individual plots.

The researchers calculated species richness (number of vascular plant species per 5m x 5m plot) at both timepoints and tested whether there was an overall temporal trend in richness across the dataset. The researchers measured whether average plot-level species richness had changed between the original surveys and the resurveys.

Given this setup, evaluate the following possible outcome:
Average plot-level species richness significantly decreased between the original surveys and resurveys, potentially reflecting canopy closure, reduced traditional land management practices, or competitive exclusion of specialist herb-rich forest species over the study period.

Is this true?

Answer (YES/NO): NO